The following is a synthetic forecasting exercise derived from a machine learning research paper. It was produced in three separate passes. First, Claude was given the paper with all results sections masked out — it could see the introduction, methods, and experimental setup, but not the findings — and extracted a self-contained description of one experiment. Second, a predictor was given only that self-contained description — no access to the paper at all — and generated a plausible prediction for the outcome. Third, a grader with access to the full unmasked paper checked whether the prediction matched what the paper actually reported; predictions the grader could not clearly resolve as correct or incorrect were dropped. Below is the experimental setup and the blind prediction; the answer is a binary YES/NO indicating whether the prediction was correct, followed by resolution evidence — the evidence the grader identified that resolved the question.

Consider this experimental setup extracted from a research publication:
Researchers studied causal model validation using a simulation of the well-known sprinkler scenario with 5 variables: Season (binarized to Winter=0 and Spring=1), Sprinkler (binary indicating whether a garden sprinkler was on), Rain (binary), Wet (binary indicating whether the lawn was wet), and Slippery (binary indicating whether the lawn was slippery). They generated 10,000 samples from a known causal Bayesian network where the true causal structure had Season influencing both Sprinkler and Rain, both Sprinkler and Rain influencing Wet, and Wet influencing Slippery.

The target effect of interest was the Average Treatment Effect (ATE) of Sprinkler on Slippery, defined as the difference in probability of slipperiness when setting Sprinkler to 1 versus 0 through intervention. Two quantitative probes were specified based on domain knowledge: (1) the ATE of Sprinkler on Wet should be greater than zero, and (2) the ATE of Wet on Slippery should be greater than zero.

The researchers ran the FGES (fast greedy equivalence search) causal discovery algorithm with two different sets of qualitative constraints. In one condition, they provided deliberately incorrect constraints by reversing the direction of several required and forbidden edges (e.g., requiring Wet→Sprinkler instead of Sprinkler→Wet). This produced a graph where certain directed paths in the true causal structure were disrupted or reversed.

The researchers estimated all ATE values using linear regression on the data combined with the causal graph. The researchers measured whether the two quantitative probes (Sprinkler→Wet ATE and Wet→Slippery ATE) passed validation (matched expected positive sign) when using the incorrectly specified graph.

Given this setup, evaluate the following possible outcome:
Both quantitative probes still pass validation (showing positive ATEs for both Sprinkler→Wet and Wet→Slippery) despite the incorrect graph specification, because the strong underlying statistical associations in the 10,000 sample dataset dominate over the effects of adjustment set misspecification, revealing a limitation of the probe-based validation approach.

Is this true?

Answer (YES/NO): NO